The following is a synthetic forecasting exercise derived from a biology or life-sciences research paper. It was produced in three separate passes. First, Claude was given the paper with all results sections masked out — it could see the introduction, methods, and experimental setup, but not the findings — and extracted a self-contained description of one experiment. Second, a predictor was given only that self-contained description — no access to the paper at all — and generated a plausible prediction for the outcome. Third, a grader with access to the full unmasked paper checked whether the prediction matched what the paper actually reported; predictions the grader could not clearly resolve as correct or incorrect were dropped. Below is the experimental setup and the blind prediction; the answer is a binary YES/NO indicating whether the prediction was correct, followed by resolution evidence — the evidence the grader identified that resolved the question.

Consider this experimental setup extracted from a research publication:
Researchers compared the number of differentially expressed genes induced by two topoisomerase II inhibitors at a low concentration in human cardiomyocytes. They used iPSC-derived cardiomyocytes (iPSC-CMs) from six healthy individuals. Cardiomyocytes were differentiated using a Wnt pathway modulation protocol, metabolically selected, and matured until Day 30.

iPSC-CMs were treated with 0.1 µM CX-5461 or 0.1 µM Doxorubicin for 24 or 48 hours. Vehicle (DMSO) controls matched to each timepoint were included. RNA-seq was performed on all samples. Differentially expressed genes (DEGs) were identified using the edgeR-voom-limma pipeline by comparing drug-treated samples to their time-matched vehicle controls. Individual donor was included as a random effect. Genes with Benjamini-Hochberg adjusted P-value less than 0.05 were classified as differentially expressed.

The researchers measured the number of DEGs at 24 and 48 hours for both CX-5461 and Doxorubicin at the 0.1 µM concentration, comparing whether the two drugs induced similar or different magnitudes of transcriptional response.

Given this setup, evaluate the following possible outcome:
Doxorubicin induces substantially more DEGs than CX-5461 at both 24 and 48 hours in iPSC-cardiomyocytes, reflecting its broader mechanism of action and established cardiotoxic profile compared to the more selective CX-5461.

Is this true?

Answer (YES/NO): YES